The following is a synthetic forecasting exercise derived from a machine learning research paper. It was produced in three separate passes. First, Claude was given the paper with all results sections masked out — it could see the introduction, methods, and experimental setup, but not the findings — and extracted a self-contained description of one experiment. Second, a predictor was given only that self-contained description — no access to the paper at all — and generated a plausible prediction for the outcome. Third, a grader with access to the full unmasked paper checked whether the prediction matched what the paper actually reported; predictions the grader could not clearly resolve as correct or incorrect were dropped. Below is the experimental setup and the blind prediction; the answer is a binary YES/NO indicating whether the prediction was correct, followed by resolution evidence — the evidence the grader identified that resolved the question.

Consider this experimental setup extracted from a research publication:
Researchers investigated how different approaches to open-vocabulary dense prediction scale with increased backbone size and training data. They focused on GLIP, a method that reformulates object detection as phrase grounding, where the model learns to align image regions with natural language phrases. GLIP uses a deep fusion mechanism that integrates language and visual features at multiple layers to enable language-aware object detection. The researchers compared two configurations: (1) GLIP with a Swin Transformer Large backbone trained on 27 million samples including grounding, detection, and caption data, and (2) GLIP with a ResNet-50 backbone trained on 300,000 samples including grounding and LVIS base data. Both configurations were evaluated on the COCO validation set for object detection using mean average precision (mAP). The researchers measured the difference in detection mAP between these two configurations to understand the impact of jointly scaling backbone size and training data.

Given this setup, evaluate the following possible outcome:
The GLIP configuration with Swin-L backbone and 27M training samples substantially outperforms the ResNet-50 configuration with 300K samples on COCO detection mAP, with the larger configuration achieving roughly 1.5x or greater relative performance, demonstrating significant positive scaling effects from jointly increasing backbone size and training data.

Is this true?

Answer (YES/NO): NO